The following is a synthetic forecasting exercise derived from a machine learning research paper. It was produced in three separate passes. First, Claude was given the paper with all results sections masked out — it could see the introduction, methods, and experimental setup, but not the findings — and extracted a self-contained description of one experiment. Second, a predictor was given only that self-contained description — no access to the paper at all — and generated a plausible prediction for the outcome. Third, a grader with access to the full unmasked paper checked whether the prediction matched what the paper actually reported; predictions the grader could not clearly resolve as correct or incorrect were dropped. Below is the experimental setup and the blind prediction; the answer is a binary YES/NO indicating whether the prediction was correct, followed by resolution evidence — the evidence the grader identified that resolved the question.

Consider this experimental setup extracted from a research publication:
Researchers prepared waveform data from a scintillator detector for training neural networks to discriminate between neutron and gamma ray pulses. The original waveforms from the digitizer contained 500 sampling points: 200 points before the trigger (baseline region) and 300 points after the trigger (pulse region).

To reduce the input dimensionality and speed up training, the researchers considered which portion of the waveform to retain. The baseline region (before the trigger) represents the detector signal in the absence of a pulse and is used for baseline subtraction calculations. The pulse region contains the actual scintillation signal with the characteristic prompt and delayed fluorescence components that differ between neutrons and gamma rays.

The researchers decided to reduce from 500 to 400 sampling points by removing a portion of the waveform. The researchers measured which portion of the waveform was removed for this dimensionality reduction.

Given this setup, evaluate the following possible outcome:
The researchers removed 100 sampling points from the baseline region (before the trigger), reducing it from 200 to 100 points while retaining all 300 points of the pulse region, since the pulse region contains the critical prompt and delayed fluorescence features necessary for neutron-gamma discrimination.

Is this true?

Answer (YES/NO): YES